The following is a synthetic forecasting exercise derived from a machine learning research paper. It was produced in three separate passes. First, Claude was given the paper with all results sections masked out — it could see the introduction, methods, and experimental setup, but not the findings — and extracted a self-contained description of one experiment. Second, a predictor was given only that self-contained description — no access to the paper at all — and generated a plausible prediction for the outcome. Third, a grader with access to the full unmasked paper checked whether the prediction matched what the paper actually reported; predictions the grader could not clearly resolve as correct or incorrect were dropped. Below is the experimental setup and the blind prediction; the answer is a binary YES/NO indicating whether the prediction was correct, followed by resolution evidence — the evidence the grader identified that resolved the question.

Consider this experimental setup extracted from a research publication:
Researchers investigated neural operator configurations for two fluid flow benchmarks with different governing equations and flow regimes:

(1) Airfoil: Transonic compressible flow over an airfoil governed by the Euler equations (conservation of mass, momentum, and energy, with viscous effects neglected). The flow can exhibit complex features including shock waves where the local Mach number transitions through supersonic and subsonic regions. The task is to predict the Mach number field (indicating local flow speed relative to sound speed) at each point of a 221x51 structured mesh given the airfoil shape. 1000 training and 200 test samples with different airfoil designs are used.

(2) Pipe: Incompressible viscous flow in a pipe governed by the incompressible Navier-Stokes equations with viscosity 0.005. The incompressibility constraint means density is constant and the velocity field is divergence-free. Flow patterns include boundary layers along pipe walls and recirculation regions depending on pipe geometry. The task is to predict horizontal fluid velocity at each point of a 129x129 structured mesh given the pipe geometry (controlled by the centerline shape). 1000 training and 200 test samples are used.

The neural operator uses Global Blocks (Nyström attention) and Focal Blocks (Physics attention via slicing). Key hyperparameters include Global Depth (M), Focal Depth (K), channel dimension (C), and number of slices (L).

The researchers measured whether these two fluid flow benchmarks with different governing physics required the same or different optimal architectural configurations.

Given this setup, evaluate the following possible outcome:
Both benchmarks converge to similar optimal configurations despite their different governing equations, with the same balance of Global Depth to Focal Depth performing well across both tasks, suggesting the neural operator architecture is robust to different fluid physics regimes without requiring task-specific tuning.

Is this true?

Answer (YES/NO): YES